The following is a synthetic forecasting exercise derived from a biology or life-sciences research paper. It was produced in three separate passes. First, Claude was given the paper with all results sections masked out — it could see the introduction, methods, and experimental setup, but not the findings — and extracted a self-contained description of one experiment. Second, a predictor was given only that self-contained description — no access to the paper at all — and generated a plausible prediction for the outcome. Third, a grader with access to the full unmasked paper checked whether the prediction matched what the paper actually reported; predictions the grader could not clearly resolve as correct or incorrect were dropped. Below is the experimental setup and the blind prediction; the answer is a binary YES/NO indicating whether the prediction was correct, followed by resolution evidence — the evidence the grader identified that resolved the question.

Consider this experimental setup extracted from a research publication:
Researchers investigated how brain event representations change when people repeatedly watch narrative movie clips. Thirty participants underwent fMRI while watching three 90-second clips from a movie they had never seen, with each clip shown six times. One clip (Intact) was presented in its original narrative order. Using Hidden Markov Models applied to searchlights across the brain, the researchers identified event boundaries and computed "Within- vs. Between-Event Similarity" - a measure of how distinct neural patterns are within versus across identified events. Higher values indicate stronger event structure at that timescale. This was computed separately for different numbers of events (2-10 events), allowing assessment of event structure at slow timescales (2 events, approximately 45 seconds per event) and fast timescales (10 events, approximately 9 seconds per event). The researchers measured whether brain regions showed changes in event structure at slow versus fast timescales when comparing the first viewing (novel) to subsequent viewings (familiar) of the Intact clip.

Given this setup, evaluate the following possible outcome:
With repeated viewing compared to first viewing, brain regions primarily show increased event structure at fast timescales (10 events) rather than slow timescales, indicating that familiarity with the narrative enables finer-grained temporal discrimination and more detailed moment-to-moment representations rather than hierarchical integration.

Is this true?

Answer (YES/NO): NO